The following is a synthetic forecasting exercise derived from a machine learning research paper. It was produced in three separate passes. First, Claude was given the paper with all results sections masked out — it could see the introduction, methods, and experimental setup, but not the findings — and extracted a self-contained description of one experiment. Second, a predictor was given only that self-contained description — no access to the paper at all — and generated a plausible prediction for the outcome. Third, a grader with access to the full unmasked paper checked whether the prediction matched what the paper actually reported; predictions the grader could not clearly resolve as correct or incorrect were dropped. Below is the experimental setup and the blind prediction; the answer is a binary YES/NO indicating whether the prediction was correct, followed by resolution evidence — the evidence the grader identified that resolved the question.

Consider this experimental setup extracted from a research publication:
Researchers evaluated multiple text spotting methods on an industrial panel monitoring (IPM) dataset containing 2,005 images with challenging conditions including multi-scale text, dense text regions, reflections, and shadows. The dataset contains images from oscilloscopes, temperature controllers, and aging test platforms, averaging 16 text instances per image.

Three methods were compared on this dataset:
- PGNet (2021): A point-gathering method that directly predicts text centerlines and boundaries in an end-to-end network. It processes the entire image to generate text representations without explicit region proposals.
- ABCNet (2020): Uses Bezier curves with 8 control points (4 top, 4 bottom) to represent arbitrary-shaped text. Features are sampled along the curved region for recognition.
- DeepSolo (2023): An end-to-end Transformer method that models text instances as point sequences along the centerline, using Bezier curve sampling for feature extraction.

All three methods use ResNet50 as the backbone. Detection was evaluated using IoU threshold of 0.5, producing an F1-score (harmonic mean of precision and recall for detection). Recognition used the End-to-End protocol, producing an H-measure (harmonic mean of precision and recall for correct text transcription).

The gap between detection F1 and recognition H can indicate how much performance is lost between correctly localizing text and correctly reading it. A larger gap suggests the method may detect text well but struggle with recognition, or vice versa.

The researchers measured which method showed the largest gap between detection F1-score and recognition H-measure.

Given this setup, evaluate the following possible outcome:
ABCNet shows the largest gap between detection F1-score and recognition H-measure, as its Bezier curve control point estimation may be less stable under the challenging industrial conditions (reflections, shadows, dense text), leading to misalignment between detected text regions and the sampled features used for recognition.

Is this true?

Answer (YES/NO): NO